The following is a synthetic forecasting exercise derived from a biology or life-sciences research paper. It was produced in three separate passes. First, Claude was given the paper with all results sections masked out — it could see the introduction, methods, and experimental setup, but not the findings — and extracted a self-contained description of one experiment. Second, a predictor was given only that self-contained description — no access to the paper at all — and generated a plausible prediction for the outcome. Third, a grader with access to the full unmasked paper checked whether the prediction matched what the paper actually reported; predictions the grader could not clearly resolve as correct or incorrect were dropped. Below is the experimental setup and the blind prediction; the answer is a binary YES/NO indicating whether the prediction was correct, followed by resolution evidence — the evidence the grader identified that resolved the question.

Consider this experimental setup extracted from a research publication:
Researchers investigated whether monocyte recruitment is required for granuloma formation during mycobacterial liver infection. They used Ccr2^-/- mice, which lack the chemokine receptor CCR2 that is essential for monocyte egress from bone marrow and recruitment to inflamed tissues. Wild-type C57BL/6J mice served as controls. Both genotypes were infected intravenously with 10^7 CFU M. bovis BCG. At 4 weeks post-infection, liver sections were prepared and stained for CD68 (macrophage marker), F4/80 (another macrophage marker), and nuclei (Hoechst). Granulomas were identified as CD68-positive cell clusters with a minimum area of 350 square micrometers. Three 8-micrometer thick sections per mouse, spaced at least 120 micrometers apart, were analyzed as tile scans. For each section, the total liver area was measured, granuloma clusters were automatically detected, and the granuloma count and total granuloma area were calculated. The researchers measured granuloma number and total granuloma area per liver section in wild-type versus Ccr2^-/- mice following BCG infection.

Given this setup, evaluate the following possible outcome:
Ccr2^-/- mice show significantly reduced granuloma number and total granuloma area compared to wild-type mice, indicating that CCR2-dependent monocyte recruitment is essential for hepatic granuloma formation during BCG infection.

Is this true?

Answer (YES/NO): NO